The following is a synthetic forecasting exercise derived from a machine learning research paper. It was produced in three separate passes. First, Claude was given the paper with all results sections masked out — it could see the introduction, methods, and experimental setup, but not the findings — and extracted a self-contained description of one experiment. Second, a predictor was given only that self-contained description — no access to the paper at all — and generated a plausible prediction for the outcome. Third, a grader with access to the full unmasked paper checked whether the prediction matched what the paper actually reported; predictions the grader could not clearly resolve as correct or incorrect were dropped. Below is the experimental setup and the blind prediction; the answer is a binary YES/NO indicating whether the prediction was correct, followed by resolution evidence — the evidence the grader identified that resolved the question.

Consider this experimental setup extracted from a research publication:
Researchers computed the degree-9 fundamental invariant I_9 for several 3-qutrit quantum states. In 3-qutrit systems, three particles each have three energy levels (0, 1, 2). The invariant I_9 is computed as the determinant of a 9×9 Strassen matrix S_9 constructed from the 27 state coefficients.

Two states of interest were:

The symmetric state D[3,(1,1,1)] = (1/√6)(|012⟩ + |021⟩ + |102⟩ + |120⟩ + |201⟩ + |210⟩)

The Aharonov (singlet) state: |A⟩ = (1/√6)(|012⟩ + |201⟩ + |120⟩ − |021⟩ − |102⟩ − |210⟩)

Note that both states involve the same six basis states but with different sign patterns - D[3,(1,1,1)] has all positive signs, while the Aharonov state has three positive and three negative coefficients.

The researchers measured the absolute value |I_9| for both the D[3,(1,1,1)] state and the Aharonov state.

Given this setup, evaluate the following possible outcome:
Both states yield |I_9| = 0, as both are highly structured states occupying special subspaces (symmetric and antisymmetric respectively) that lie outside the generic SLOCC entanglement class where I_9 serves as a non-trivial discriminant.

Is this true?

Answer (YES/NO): NO